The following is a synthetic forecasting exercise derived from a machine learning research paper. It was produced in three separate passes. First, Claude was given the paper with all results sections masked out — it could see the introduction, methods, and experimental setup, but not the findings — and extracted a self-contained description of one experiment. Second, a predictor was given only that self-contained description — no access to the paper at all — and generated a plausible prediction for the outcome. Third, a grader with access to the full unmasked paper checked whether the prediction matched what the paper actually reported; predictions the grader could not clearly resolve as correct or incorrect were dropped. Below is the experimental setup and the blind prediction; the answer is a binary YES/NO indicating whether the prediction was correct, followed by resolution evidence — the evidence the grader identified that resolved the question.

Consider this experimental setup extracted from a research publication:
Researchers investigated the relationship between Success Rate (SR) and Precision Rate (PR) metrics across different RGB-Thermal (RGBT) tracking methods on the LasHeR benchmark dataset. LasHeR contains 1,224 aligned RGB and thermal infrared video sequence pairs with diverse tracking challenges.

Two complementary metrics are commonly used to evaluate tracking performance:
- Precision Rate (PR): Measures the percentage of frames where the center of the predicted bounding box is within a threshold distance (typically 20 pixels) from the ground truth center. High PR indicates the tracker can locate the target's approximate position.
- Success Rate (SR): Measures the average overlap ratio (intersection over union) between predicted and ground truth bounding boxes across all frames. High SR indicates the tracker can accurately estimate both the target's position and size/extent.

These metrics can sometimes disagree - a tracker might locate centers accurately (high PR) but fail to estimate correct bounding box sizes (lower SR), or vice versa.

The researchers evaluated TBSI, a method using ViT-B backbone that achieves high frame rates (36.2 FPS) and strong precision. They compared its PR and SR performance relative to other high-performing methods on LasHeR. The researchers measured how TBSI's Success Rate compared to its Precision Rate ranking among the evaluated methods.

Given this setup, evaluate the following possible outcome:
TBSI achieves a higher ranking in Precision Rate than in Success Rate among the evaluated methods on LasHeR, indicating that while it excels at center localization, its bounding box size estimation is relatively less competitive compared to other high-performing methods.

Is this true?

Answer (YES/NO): YES